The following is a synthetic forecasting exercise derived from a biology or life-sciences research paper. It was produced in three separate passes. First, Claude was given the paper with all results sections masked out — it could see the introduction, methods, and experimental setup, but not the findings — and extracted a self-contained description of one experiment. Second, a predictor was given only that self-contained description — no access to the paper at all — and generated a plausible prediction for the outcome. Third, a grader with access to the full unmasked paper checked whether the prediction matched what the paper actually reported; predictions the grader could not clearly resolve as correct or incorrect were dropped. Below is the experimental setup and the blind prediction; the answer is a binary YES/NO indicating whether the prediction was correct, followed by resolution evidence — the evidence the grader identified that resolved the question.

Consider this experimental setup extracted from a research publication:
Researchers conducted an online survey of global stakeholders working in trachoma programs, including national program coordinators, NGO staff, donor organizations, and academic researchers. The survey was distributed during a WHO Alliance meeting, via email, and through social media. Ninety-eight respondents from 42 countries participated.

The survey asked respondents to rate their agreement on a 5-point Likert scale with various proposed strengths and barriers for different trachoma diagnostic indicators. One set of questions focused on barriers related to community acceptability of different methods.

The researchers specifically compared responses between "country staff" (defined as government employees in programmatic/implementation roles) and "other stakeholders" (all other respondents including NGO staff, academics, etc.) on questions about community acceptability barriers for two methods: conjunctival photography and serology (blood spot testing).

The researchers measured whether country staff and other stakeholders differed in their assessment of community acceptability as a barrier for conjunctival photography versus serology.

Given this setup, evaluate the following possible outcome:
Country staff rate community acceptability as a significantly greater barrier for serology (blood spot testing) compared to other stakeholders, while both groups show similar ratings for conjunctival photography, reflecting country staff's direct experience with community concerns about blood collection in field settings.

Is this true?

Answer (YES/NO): NO